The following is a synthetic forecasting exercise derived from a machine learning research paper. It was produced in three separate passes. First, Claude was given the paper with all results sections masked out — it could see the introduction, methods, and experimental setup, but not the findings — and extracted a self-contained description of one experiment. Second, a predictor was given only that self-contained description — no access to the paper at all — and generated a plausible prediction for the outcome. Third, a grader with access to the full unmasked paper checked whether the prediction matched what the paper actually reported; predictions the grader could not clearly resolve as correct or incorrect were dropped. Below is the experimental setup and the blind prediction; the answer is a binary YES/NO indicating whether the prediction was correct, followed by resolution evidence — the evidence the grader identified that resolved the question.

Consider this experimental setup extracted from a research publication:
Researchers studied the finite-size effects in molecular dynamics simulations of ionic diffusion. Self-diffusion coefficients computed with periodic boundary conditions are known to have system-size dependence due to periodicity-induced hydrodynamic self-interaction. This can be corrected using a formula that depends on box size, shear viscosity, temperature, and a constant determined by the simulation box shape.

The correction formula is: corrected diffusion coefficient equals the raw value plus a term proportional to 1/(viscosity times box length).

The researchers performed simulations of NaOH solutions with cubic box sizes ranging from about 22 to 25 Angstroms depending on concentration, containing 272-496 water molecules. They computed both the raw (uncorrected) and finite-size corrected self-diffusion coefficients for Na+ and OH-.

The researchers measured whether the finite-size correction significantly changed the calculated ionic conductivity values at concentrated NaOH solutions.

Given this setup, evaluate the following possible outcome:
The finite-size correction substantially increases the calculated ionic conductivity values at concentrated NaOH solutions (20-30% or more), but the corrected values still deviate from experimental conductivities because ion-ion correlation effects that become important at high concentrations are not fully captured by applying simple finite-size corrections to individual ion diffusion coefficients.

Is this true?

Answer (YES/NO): NO